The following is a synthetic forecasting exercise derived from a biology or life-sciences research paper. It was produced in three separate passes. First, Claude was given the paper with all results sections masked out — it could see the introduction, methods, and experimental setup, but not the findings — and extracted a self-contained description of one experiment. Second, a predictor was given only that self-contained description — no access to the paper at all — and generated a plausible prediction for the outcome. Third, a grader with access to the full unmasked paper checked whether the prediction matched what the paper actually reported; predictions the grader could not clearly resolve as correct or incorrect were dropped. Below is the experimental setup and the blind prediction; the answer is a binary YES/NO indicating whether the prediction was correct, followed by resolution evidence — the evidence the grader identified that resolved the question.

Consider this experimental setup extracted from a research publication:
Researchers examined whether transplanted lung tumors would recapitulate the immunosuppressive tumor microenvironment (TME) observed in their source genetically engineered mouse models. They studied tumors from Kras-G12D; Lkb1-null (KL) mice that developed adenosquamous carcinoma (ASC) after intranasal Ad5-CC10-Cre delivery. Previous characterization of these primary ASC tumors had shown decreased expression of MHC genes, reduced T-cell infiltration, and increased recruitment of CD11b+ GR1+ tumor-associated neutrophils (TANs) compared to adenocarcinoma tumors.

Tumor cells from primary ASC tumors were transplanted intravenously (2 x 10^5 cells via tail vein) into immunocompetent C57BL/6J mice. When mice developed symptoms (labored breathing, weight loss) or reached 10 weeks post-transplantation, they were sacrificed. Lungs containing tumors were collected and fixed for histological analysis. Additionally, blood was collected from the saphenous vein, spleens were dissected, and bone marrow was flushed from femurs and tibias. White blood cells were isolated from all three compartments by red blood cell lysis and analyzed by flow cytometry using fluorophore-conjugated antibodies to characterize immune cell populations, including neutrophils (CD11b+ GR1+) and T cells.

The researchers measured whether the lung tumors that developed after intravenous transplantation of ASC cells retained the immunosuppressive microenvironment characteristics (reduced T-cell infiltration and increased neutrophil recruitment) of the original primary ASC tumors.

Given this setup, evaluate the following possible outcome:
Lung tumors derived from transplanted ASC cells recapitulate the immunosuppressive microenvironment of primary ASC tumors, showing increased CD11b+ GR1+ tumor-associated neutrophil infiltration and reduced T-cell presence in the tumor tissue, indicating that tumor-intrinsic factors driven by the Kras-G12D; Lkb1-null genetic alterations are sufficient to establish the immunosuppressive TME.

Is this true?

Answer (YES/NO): YES